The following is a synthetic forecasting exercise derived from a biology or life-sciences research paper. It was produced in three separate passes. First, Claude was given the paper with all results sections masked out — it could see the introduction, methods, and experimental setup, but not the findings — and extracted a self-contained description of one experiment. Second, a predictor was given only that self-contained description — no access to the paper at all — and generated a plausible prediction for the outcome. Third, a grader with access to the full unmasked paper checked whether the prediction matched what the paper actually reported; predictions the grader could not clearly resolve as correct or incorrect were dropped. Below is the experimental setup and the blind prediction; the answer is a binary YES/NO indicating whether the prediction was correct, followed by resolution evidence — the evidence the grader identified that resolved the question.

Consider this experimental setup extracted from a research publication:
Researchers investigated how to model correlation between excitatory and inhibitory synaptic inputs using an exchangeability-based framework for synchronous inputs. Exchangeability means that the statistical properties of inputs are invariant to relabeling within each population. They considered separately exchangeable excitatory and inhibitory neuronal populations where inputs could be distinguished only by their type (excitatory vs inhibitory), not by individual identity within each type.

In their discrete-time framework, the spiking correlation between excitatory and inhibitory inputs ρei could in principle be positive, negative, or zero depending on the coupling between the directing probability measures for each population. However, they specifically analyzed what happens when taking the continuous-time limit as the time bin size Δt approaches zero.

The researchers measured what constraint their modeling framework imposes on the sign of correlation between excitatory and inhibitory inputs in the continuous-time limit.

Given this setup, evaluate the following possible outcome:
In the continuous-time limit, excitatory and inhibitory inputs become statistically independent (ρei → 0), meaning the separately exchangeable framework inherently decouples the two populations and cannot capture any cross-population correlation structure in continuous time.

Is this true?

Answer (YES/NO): NO